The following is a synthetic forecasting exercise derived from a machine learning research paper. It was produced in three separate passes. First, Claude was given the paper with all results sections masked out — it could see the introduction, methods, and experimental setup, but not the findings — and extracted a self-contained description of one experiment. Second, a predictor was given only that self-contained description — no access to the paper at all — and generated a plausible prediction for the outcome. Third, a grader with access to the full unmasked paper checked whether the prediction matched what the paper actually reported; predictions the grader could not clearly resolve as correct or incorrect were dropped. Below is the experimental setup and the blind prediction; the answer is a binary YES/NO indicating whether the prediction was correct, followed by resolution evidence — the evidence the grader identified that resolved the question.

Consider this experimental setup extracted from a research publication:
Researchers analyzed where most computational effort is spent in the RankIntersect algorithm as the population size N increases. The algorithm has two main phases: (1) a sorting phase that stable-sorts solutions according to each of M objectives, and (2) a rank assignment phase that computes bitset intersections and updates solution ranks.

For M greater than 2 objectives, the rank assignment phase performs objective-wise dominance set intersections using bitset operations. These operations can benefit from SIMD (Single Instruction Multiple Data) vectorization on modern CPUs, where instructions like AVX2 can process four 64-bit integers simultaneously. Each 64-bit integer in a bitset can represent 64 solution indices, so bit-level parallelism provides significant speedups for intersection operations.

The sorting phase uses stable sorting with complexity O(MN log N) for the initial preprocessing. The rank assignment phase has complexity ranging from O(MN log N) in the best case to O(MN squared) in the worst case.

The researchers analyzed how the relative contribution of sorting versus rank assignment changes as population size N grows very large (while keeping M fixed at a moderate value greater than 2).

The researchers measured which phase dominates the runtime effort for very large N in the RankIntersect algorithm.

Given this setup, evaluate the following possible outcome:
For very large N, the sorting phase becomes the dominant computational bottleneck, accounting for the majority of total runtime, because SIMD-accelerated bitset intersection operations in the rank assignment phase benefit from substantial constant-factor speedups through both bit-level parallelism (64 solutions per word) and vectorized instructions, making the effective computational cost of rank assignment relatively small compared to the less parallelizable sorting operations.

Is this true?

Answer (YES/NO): YES